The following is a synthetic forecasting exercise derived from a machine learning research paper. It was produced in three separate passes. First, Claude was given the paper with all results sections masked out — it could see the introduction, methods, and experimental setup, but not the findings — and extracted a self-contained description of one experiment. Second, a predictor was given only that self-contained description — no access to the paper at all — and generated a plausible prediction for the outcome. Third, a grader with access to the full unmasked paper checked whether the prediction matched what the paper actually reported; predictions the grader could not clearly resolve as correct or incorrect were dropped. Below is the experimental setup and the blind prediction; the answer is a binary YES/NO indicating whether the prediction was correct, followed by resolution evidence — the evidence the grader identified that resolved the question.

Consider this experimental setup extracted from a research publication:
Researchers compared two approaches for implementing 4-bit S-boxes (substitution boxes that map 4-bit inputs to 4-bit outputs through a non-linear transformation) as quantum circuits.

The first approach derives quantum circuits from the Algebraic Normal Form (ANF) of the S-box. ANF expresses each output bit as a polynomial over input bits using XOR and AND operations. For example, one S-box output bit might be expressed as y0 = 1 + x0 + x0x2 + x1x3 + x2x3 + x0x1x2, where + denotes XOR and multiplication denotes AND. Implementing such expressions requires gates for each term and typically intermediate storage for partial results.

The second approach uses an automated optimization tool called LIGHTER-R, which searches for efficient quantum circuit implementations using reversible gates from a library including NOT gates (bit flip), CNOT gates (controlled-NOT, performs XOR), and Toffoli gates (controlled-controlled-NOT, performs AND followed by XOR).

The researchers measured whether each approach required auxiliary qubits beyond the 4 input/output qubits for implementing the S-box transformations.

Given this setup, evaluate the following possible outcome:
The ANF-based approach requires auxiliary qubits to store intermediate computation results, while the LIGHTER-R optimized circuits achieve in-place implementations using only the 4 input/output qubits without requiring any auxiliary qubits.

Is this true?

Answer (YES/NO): YES